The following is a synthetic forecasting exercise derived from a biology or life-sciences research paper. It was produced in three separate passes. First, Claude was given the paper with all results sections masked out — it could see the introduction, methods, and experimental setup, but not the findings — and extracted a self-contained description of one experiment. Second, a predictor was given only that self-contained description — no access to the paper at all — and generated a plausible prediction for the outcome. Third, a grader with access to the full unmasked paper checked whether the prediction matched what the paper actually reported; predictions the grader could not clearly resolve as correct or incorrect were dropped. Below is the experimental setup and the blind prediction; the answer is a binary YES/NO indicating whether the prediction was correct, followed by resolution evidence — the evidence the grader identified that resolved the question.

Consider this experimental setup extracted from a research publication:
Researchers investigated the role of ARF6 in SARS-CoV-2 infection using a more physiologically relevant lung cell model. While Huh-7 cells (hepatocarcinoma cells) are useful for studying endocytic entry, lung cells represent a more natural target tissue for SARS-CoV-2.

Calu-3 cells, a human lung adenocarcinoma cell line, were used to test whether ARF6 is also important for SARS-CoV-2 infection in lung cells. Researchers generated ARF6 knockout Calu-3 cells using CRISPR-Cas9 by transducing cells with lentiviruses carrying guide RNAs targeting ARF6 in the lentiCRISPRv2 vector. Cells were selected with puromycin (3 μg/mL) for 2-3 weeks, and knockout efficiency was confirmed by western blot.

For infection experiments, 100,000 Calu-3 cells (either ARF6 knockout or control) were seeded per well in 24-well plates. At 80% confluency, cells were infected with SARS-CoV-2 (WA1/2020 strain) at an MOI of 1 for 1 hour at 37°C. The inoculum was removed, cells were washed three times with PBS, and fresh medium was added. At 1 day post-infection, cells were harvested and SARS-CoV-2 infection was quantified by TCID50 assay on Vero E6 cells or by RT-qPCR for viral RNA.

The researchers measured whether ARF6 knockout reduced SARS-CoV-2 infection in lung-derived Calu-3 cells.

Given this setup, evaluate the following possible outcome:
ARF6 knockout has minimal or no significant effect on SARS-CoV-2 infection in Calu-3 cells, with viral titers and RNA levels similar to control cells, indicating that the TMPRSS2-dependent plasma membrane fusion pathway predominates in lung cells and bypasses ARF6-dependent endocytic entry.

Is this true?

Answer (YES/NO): NO